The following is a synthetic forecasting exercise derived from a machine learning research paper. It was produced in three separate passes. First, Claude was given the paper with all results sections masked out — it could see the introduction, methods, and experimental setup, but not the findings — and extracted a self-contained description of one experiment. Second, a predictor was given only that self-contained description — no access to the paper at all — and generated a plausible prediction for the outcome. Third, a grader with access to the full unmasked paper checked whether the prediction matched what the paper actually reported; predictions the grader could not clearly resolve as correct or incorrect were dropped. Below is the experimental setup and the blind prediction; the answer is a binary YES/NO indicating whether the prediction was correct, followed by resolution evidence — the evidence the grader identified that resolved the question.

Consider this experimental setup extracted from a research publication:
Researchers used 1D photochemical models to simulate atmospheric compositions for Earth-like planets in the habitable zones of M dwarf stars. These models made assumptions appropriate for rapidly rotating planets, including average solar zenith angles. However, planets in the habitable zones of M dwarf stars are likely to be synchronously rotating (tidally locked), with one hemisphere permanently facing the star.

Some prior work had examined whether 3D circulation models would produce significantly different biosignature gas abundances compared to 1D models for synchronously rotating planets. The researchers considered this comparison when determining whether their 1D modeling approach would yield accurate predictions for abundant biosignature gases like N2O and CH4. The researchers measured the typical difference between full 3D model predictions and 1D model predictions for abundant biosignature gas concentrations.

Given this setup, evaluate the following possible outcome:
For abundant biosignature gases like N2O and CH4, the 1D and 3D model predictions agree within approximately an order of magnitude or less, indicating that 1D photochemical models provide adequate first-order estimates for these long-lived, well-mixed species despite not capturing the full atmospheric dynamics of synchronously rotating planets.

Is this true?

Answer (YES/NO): YES